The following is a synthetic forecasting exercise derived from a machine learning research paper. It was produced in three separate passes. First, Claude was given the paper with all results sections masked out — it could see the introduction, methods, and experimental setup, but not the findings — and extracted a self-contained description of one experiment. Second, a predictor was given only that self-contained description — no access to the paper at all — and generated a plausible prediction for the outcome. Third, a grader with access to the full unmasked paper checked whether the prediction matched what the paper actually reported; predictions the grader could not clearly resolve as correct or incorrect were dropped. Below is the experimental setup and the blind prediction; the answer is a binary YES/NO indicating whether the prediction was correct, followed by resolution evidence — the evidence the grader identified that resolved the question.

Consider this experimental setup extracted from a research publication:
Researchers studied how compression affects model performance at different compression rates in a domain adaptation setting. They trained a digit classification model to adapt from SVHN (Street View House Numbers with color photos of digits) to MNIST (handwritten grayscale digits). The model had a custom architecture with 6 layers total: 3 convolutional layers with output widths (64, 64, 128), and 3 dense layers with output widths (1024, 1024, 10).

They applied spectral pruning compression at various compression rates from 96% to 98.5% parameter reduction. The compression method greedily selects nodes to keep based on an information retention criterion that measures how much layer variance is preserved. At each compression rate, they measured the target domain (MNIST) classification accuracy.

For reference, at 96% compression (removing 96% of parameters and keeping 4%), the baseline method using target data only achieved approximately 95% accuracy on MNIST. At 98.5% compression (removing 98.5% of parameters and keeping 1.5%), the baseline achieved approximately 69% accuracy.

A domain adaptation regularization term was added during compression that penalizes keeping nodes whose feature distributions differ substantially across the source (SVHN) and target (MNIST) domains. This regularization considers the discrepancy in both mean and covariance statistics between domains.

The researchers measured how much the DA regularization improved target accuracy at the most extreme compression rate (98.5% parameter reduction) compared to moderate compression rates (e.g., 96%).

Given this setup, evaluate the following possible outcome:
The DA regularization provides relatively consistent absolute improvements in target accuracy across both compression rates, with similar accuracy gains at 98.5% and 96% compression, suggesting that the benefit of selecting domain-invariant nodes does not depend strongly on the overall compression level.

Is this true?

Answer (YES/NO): NO